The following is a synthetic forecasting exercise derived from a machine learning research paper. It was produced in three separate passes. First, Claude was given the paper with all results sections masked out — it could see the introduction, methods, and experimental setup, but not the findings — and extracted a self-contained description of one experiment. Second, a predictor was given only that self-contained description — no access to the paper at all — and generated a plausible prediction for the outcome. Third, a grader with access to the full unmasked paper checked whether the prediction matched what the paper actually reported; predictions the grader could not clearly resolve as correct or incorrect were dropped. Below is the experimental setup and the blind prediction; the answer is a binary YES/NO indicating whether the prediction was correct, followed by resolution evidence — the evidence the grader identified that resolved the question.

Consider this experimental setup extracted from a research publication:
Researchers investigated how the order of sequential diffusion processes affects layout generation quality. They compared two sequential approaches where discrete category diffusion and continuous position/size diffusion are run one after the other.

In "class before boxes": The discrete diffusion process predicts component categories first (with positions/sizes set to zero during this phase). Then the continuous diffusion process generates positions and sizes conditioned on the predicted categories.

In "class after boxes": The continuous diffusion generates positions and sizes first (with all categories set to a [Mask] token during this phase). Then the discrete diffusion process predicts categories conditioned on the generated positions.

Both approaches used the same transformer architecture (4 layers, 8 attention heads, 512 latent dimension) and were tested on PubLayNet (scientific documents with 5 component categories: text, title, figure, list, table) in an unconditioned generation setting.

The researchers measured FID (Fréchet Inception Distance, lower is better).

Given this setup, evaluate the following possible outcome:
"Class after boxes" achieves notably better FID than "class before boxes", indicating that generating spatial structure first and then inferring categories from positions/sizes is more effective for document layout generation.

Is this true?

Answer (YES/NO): YES